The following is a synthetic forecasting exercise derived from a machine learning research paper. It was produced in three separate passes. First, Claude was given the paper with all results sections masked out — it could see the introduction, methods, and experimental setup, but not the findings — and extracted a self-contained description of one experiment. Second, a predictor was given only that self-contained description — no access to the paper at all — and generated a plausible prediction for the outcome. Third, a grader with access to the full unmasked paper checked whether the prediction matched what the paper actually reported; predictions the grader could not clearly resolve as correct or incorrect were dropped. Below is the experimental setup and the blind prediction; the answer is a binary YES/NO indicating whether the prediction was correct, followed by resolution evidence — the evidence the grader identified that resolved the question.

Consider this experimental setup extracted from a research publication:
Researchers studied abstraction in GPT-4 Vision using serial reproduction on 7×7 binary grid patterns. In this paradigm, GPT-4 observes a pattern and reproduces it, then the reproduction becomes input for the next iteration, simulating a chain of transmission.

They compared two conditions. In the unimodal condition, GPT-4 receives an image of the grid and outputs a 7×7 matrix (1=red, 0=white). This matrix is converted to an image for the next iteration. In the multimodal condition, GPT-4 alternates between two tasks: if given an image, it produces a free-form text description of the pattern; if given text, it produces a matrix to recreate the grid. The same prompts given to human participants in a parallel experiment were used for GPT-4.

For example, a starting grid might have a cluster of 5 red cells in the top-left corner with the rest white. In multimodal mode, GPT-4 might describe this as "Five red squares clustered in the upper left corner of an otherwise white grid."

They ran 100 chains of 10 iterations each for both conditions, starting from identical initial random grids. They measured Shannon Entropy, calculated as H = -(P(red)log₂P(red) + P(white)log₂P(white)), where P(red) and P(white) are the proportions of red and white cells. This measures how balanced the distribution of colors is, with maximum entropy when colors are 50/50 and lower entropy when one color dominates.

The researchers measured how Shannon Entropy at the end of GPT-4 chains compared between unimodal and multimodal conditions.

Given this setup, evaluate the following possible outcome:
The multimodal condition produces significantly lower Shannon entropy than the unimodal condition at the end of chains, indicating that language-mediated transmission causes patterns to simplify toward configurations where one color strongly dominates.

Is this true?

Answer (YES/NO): NO